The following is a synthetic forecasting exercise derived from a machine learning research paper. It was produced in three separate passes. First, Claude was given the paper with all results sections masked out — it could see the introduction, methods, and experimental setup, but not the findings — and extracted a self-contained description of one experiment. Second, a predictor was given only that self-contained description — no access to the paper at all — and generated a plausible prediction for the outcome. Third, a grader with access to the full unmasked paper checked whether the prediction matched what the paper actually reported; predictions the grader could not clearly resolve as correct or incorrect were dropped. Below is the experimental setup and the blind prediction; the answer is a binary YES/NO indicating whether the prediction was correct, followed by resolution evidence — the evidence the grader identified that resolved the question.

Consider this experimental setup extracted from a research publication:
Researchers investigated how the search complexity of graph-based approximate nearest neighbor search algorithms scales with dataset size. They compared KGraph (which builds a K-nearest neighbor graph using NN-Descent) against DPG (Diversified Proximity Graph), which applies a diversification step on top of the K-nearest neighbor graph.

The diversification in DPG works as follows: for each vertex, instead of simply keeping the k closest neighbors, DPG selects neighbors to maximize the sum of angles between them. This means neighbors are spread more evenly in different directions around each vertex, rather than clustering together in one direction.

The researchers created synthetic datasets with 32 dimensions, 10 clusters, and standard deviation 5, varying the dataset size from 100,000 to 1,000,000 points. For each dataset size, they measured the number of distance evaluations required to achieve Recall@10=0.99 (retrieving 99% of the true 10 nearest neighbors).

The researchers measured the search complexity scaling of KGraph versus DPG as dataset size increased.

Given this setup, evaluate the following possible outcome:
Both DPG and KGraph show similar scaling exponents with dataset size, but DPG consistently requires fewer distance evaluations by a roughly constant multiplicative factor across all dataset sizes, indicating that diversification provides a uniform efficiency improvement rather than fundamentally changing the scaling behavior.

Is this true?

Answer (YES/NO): NO